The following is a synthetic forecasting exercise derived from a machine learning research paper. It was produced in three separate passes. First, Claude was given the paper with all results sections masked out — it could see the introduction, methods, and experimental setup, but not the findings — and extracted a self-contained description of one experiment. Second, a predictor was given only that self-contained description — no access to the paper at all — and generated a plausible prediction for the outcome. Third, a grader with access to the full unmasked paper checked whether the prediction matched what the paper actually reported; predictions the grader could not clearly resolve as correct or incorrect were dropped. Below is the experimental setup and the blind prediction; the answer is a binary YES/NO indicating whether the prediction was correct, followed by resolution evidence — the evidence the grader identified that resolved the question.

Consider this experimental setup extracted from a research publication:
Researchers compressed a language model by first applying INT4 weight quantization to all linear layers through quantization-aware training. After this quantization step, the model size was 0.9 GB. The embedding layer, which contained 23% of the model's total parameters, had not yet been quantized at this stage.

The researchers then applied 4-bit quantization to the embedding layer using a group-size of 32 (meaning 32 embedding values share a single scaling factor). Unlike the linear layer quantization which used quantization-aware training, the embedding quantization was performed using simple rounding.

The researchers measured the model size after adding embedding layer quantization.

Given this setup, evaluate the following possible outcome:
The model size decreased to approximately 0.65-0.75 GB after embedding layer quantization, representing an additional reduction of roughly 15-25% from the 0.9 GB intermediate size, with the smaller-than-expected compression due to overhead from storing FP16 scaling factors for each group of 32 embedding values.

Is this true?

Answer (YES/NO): NO